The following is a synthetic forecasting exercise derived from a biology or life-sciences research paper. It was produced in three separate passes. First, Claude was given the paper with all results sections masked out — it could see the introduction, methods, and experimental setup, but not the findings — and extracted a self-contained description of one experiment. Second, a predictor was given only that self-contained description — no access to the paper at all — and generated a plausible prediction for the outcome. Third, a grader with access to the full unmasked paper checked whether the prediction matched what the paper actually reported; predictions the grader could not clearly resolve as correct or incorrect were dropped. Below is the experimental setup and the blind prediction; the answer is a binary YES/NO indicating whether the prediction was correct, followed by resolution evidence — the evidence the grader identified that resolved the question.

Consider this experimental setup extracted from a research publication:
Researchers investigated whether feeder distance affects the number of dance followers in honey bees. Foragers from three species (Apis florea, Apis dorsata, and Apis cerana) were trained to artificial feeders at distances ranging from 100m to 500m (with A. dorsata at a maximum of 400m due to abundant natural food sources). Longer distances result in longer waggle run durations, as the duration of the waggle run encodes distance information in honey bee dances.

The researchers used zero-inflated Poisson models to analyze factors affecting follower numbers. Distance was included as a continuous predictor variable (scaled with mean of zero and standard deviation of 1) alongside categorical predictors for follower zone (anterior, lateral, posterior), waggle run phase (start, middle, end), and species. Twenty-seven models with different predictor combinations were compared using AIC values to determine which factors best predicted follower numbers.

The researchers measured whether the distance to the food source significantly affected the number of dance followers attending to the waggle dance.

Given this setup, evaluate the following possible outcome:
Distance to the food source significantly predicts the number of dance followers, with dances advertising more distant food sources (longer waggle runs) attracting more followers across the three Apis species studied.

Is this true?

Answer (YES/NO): NO